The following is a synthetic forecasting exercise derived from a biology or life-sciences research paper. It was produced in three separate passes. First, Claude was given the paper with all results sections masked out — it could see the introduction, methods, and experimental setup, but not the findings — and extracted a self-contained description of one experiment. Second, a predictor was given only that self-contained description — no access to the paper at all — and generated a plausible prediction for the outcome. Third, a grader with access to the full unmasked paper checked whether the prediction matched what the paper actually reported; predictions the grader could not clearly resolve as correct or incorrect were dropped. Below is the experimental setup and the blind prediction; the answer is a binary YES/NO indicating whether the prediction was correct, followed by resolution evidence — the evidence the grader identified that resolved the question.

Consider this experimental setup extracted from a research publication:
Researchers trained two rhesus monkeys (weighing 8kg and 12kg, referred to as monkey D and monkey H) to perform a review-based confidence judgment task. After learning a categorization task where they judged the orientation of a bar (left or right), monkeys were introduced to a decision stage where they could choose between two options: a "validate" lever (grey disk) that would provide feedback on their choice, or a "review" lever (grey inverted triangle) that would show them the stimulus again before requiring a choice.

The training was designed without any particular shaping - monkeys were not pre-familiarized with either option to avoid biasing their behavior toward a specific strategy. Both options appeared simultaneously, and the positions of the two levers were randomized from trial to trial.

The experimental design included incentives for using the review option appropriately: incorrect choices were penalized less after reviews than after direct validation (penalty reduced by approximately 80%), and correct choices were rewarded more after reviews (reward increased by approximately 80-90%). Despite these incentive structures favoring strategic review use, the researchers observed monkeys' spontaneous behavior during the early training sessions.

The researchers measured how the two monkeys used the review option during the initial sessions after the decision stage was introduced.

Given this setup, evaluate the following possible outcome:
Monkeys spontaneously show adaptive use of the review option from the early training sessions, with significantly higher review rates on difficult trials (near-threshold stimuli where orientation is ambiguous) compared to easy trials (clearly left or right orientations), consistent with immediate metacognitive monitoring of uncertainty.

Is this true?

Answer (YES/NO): NO